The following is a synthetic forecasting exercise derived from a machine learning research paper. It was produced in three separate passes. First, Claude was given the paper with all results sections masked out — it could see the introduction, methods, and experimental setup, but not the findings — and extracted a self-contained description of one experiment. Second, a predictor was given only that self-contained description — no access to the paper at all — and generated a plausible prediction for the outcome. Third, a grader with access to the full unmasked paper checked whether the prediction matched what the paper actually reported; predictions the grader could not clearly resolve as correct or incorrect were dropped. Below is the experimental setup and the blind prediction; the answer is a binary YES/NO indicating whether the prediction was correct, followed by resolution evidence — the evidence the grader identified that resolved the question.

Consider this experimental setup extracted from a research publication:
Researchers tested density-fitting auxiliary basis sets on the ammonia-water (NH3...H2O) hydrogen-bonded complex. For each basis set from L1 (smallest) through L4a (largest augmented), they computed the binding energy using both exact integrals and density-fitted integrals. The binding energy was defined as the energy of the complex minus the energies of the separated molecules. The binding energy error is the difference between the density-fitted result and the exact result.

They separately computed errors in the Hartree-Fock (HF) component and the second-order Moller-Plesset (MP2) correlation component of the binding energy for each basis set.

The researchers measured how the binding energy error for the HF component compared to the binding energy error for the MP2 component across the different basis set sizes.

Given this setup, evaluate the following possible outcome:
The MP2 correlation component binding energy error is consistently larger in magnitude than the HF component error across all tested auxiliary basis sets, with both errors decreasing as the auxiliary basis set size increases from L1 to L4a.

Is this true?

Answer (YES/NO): NO